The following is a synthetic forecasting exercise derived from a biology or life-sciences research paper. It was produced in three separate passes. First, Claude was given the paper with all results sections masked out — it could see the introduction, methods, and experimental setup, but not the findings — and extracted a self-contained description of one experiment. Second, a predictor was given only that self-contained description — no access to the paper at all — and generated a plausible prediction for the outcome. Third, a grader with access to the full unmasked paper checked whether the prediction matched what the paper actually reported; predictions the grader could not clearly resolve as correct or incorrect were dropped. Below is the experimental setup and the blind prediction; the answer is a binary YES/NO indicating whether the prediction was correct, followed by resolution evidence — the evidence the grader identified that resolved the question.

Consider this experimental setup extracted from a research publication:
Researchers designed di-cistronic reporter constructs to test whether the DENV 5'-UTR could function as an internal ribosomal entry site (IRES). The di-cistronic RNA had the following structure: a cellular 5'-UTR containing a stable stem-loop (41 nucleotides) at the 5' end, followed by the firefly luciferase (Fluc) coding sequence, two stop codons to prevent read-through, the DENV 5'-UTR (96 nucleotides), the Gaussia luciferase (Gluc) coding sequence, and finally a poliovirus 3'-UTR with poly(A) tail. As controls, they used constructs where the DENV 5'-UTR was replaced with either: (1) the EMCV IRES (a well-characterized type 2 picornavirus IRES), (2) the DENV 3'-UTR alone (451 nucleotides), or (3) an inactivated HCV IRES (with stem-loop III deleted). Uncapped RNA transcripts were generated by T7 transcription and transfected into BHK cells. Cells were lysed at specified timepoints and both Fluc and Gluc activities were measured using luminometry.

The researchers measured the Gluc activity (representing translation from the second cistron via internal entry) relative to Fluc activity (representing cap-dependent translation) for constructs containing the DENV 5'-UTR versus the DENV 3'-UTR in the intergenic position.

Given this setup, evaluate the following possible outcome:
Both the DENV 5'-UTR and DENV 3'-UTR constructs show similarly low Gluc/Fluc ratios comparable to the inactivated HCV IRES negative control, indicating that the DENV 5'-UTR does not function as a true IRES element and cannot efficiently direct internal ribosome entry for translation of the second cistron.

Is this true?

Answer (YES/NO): NO